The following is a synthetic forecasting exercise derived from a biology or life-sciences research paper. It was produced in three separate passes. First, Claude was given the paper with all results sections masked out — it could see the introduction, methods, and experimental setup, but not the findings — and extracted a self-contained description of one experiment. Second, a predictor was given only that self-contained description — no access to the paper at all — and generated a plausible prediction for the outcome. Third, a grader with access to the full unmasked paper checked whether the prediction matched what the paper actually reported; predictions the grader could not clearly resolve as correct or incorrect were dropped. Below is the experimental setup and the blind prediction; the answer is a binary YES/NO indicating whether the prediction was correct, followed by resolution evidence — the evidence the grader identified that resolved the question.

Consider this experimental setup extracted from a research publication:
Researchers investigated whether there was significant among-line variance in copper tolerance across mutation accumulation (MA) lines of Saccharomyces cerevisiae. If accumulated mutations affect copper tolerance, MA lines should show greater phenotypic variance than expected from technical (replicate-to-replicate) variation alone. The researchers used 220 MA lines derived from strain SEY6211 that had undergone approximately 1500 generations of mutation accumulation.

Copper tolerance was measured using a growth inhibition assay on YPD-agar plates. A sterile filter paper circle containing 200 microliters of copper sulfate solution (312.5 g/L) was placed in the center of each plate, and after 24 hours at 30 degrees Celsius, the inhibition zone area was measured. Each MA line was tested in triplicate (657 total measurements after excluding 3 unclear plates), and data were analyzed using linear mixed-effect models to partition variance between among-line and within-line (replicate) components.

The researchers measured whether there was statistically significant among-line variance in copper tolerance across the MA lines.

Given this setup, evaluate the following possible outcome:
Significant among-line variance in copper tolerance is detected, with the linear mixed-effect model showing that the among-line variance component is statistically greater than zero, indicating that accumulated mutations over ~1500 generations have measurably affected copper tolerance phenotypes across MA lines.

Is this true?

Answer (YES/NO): YES